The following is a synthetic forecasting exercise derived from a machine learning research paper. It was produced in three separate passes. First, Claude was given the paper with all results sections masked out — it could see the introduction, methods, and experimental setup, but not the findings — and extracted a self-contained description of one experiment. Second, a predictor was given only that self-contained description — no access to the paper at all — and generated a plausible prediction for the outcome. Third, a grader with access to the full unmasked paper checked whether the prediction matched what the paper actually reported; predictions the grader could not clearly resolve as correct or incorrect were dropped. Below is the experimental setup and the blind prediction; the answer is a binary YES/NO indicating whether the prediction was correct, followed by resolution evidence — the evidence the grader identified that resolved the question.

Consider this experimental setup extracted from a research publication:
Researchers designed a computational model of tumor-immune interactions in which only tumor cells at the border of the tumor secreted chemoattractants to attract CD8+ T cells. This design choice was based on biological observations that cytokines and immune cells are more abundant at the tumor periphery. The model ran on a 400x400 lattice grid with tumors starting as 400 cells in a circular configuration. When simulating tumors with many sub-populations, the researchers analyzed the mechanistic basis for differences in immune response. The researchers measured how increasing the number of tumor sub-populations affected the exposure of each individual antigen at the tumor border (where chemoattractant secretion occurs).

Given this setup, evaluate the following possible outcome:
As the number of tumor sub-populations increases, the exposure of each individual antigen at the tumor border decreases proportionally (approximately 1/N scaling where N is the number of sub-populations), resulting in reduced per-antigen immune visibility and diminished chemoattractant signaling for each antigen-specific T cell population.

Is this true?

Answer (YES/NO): NO